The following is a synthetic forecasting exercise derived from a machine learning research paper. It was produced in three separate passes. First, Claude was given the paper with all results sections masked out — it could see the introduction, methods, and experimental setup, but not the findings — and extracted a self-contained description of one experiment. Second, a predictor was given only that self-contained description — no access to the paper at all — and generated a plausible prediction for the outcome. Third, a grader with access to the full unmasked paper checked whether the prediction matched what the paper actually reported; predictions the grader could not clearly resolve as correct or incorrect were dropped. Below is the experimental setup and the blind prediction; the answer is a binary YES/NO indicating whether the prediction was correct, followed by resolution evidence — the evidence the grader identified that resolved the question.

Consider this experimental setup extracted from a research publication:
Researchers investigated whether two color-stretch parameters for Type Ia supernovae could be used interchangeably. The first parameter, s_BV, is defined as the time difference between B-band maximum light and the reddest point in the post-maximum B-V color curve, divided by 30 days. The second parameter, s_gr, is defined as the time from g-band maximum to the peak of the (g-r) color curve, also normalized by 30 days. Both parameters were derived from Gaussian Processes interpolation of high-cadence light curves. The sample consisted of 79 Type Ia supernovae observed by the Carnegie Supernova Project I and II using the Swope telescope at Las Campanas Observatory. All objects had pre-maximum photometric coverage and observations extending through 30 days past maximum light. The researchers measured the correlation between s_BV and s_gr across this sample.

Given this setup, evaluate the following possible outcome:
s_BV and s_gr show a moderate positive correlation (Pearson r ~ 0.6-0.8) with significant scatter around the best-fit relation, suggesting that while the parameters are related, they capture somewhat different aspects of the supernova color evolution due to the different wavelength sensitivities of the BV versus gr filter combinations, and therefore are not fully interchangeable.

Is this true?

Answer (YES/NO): NO